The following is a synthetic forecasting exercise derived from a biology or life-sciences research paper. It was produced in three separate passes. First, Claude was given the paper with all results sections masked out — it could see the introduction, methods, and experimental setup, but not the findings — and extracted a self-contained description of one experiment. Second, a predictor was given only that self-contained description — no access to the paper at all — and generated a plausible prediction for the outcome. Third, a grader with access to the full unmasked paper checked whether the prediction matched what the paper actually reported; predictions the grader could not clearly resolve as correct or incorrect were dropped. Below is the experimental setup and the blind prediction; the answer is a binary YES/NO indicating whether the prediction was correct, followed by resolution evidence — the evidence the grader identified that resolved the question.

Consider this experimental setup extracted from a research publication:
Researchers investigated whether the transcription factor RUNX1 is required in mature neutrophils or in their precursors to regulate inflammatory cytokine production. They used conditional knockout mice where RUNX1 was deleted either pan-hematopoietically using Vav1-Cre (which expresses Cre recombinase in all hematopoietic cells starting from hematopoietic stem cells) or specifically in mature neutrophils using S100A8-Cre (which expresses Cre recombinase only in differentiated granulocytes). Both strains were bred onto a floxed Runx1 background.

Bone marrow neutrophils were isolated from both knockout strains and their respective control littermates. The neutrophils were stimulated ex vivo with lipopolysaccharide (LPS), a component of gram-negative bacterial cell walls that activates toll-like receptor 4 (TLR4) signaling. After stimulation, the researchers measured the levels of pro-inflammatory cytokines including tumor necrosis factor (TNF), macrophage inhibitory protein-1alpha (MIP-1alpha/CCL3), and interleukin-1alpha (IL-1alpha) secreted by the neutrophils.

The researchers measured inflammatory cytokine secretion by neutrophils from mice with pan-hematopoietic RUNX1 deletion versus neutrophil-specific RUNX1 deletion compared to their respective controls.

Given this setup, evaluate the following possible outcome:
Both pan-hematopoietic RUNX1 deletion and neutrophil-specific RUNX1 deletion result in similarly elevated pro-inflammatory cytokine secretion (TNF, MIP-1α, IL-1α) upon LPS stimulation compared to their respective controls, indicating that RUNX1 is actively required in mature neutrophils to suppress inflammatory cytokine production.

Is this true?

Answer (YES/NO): NO